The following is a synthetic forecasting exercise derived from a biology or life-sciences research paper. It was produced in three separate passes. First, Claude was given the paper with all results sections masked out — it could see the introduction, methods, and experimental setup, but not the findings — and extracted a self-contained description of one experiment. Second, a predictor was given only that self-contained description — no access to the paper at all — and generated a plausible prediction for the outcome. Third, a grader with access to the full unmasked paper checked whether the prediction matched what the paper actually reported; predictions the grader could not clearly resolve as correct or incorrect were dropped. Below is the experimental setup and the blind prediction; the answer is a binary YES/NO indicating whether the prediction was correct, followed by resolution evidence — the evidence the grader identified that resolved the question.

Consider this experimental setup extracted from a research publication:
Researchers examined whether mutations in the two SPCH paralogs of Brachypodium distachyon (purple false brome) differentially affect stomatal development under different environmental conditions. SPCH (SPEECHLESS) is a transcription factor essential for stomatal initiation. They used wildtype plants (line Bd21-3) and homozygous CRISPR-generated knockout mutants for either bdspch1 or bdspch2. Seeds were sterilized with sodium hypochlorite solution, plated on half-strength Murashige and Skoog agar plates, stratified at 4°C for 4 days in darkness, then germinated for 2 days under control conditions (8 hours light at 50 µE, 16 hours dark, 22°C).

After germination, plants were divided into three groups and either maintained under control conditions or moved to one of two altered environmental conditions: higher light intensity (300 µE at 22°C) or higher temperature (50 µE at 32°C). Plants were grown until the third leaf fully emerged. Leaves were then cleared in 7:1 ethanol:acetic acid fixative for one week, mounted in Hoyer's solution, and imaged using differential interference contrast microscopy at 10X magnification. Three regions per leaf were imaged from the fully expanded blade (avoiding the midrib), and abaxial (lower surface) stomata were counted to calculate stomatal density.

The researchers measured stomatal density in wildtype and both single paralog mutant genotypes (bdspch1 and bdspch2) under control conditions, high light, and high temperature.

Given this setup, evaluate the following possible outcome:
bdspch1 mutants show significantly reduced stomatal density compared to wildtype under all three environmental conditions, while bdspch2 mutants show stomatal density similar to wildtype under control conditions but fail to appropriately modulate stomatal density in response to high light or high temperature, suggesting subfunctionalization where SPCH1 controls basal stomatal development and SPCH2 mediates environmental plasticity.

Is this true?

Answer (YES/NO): NO